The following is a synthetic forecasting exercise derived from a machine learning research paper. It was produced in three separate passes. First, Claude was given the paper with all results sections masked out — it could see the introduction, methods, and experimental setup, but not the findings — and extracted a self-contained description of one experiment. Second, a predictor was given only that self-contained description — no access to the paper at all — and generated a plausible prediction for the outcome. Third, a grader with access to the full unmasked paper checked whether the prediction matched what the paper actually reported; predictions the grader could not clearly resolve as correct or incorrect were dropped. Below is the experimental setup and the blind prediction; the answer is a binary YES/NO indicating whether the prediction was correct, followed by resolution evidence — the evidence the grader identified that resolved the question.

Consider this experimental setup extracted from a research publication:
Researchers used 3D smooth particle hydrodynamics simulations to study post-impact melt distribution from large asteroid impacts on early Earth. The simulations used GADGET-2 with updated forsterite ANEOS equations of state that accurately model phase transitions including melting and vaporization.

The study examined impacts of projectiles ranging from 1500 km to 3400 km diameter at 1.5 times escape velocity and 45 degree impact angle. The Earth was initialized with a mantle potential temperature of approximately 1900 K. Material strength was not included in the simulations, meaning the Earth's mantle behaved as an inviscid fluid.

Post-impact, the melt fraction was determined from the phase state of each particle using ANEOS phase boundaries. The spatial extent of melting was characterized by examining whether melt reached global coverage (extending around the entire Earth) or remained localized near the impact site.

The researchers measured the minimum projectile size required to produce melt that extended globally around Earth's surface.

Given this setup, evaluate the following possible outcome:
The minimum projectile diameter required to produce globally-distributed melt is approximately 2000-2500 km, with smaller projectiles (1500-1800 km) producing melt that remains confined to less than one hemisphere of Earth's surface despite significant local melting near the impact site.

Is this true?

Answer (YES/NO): NO